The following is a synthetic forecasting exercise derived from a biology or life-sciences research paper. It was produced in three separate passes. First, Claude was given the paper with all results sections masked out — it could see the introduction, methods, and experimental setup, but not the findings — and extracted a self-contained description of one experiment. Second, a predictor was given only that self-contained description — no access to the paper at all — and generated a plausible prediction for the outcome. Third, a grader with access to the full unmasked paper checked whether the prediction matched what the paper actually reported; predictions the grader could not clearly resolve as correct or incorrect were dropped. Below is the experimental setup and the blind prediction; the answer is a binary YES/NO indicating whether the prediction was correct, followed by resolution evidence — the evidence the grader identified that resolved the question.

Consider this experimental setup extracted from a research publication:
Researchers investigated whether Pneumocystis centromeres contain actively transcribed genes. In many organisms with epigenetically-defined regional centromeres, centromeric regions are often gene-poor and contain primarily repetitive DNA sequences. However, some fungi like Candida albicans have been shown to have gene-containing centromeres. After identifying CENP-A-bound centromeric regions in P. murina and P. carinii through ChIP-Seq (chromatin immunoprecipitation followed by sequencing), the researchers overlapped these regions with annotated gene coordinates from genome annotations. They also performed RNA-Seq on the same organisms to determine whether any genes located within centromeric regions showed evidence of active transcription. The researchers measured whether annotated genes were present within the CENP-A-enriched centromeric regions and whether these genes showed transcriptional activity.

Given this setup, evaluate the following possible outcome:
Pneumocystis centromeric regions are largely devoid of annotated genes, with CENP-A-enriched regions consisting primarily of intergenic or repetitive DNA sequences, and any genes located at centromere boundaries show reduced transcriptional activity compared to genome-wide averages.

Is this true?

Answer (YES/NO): NO